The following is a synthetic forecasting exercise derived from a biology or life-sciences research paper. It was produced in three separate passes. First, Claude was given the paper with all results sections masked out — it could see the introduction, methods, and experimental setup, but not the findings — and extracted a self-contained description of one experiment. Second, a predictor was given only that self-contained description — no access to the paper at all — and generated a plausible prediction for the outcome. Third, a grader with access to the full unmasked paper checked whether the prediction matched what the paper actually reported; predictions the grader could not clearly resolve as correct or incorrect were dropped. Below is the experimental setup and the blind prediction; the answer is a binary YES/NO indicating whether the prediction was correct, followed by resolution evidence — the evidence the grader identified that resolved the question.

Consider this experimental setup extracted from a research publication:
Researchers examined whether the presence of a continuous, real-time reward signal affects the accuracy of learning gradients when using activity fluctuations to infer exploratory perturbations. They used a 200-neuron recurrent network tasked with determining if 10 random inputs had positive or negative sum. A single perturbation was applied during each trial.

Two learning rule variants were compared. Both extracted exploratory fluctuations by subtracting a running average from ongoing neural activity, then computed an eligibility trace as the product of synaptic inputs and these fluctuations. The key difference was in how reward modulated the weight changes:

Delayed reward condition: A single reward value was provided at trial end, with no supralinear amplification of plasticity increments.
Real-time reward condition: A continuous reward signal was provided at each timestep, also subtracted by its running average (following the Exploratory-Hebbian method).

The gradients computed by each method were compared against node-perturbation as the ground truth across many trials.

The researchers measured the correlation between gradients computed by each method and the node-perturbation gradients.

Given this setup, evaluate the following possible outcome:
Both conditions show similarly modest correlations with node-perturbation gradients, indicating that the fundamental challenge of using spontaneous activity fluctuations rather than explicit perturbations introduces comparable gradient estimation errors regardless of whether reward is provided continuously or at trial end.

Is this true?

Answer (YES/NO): NO